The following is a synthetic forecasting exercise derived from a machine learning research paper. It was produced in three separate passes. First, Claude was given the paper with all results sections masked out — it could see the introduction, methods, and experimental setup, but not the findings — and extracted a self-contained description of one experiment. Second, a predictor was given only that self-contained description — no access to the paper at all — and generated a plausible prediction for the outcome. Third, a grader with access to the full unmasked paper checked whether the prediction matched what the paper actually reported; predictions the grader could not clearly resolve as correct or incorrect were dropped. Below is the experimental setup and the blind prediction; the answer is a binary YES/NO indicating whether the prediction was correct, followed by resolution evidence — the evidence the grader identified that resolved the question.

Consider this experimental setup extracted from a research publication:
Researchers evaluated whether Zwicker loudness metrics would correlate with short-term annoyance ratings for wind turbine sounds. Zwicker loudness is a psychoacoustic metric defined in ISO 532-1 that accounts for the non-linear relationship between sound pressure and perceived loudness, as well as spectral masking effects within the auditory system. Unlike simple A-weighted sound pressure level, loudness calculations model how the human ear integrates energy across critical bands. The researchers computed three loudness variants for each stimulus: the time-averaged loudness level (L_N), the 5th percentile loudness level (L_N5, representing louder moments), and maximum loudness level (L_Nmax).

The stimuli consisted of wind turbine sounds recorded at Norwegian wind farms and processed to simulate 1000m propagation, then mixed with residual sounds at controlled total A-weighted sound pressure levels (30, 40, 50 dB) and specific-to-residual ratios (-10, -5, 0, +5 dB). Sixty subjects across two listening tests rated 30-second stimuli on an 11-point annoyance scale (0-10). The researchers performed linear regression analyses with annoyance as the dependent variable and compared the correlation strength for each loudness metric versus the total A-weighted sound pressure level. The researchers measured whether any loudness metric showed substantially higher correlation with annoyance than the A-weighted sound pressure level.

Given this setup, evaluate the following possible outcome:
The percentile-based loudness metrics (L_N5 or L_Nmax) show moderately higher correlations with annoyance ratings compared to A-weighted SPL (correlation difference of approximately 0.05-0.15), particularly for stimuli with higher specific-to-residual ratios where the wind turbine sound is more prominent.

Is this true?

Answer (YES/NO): NO